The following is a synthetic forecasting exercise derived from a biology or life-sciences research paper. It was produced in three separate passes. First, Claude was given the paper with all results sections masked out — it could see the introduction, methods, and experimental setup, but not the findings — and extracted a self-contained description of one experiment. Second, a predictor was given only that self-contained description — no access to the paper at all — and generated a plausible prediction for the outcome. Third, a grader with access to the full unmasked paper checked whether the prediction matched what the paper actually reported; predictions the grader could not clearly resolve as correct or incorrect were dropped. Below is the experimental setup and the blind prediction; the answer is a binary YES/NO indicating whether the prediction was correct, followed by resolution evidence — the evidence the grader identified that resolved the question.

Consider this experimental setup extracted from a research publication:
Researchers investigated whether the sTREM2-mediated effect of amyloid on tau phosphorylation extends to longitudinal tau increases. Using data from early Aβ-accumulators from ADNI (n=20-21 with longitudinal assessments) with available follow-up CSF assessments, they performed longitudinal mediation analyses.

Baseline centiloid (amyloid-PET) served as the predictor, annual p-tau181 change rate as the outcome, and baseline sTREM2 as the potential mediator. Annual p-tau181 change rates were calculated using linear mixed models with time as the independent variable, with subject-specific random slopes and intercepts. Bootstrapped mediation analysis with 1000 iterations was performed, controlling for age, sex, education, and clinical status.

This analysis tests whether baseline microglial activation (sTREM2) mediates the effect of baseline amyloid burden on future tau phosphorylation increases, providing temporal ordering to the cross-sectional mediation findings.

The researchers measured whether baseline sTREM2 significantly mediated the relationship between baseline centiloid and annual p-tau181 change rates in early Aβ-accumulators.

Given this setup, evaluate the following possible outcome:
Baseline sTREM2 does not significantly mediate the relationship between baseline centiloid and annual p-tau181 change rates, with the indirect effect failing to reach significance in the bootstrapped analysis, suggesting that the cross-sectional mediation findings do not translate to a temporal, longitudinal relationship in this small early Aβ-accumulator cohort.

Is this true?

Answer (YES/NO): NO